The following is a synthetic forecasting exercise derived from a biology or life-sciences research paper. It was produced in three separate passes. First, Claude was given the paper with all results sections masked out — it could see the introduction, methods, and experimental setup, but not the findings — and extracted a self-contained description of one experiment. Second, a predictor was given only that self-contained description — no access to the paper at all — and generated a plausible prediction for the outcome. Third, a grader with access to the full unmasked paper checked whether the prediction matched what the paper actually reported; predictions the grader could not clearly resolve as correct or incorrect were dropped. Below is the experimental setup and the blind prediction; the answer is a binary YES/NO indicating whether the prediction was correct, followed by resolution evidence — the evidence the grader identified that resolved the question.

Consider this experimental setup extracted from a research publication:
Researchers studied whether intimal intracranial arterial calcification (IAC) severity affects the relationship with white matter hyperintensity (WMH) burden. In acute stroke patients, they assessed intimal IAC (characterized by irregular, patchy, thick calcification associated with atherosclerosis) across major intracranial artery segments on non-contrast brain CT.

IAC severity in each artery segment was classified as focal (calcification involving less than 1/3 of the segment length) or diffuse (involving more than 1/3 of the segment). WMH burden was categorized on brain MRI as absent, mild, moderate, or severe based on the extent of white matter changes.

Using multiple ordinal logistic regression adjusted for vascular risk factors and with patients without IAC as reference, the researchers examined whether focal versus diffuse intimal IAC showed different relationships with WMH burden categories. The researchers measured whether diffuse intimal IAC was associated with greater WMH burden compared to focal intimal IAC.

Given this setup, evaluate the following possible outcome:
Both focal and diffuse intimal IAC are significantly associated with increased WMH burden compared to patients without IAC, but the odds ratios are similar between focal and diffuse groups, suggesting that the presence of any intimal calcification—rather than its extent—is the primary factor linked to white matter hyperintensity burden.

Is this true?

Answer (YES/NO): NO